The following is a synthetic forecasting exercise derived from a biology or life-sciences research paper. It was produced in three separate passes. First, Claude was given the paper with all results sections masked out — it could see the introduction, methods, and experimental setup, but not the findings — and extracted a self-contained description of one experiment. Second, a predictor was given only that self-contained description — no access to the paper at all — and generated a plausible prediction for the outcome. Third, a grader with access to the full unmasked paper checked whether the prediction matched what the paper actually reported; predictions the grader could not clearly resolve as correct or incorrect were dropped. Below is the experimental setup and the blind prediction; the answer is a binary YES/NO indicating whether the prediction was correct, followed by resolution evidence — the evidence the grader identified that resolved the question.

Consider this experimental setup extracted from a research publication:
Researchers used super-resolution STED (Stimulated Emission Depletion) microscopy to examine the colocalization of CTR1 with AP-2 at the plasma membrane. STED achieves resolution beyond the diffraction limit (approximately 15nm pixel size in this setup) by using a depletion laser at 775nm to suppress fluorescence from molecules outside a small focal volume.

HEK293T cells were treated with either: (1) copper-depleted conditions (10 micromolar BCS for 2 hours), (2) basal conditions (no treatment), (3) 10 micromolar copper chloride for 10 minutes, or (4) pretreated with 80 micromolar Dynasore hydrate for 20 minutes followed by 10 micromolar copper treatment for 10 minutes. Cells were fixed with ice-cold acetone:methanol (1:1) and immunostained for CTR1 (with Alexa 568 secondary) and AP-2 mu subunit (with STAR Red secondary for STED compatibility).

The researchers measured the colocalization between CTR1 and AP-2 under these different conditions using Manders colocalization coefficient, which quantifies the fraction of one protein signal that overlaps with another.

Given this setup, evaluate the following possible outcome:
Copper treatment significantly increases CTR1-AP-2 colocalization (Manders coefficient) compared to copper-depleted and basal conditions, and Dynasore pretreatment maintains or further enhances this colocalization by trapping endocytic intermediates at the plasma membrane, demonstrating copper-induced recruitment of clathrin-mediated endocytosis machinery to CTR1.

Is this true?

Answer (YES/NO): YES